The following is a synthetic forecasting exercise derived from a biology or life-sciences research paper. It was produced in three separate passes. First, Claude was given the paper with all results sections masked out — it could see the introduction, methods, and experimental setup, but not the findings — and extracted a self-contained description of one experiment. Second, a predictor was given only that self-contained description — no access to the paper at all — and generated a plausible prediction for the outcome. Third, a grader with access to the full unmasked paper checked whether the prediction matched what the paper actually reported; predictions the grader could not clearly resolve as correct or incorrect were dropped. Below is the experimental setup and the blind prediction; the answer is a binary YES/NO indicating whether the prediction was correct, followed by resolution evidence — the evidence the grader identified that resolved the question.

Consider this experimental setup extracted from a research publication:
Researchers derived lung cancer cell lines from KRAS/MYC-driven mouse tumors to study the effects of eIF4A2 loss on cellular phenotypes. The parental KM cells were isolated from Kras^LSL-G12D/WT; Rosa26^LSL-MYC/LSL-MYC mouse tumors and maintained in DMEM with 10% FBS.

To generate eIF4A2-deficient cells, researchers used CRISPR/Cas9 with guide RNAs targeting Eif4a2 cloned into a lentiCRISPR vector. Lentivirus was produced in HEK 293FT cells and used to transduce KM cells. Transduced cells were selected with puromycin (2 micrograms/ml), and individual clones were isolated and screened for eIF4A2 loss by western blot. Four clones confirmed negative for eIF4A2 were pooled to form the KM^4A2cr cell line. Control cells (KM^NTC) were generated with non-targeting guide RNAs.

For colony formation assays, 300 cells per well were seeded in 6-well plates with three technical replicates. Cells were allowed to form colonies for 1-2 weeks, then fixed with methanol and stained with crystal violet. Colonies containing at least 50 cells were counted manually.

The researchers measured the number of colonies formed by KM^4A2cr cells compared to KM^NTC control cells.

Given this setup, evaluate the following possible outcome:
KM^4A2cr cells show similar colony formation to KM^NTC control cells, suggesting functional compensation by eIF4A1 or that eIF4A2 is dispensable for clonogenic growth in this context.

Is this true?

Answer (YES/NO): YES